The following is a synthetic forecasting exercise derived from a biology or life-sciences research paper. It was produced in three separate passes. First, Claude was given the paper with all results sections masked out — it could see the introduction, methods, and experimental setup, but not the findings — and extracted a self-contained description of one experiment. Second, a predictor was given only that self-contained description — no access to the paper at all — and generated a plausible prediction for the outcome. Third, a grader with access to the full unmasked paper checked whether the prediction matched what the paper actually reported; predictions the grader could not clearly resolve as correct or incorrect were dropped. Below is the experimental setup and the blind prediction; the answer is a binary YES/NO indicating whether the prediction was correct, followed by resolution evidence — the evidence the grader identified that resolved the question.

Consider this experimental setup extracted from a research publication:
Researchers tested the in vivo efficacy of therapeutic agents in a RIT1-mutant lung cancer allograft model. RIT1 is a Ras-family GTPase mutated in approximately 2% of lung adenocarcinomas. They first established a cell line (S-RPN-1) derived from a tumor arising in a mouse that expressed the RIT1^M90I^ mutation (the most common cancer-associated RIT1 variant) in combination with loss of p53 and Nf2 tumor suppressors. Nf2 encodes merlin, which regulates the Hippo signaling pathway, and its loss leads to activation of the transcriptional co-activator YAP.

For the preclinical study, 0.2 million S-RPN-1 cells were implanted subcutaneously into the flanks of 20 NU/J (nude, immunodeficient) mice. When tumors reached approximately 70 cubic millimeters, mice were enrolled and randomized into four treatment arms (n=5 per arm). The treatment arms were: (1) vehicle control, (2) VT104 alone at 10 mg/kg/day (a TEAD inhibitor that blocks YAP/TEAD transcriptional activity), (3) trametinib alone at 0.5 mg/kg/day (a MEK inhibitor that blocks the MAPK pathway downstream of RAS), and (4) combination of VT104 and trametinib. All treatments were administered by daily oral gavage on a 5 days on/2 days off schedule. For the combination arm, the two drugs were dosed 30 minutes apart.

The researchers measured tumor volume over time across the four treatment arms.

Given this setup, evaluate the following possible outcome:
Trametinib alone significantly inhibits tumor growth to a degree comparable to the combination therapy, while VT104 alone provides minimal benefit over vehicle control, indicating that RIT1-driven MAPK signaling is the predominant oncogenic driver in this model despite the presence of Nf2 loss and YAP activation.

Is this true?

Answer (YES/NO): NO